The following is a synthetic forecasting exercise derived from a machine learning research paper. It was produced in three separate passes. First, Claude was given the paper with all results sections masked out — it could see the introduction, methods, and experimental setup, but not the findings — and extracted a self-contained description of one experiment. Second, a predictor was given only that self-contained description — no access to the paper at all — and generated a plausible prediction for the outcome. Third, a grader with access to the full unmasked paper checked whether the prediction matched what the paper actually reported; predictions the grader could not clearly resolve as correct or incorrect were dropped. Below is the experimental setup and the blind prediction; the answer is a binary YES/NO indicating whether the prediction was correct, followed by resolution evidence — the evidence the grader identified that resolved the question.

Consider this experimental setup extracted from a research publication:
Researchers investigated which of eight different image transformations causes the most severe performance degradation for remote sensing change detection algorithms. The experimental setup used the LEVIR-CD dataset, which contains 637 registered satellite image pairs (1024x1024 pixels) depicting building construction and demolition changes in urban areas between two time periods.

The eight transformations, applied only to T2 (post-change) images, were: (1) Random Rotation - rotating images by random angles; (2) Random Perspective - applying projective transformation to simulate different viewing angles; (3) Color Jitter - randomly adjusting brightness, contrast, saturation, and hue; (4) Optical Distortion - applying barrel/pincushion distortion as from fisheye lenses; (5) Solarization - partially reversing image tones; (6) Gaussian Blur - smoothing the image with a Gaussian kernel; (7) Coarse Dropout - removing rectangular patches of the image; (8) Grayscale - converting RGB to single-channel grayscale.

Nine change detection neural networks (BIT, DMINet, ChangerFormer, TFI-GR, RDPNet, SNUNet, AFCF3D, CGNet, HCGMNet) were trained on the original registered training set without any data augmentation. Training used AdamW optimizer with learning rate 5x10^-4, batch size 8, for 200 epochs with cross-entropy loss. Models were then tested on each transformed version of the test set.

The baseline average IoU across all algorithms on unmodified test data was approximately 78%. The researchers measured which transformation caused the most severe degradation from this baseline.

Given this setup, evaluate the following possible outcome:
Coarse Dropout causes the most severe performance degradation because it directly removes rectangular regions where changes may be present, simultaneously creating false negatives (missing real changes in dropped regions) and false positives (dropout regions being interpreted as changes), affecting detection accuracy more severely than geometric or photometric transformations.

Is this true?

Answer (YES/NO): NO